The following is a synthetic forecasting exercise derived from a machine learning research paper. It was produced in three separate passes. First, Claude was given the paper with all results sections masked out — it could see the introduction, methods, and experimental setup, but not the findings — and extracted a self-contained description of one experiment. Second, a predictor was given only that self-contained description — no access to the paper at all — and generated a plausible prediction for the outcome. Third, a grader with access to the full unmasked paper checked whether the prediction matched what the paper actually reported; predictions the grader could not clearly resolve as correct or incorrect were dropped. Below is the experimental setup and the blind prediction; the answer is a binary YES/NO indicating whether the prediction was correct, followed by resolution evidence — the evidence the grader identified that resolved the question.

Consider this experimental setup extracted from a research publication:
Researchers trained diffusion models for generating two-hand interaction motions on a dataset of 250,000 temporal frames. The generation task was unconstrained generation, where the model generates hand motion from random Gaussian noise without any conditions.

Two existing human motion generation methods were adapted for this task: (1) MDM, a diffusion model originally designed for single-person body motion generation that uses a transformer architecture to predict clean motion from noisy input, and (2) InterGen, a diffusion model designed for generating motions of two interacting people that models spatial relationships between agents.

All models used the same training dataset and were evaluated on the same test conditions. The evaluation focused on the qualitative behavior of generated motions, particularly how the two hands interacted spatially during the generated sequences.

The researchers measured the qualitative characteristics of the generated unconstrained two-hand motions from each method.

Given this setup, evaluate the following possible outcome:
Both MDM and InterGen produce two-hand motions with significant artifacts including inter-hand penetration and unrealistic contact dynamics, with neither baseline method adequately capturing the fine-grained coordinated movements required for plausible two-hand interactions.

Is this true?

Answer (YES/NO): YES